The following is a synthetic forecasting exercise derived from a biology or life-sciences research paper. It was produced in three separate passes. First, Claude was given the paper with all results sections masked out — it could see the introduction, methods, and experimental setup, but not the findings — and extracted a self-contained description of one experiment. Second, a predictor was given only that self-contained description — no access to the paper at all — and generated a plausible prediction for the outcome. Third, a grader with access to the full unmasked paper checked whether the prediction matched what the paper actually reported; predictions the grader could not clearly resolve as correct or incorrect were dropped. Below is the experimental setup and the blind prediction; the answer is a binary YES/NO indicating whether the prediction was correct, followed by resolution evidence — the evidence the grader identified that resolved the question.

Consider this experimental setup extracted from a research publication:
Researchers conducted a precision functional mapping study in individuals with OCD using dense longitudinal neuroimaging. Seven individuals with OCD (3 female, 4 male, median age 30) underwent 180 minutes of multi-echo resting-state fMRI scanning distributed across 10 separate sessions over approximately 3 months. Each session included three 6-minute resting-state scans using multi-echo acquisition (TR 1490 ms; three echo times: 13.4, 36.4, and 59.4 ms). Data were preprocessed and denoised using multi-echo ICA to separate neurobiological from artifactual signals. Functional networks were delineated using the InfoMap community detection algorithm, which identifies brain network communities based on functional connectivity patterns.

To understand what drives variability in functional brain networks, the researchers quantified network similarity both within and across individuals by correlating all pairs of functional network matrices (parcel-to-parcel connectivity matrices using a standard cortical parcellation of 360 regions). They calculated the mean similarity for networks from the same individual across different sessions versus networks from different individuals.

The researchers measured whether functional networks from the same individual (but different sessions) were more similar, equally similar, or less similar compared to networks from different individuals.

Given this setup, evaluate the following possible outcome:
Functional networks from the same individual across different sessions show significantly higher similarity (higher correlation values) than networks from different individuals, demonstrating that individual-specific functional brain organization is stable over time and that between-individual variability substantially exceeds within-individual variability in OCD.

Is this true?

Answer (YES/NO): YES